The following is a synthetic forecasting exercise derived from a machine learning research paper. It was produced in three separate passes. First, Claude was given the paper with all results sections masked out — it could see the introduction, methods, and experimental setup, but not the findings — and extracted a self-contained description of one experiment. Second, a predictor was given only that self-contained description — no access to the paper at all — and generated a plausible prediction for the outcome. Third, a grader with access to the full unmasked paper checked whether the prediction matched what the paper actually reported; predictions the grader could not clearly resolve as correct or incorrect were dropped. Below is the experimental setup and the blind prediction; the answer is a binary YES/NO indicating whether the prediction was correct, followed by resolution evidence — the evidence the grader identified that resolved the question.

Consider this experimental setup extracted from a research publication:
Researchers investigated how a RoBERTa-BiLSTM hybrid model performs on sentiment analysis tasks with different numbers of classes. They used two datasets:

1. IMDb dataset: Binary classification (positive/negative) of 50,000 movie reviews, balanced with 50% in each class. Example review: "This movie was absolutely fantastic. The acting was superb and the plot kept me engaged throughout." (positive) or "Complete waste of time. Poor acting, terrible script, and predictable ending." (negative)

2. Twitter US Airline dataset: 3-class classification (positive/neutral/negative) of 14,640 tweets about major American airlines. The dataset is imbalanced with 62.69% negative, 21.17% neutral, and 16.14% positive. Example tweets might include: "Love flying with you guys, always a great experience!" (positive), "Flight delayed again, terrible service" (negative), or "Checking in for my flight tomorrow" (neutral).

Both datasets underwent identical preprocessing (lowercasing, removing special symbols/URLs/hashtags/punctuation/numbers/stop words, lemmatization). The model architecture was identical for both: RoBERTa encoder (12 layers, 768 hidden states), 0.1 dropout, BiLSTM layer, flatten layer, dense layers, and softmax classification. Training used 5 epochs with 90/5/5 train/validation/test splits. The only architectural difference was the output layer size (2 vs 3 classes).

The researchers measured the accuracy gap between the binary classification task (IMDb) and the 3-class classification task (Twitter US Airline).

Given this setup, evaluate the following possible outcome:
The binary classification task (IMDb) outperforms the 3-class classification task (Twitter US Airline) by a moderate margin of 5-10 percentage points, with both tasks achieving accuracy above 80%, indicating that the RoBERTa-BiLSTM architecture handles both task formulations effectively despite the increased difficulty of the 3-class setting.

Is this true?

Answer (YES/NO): NO